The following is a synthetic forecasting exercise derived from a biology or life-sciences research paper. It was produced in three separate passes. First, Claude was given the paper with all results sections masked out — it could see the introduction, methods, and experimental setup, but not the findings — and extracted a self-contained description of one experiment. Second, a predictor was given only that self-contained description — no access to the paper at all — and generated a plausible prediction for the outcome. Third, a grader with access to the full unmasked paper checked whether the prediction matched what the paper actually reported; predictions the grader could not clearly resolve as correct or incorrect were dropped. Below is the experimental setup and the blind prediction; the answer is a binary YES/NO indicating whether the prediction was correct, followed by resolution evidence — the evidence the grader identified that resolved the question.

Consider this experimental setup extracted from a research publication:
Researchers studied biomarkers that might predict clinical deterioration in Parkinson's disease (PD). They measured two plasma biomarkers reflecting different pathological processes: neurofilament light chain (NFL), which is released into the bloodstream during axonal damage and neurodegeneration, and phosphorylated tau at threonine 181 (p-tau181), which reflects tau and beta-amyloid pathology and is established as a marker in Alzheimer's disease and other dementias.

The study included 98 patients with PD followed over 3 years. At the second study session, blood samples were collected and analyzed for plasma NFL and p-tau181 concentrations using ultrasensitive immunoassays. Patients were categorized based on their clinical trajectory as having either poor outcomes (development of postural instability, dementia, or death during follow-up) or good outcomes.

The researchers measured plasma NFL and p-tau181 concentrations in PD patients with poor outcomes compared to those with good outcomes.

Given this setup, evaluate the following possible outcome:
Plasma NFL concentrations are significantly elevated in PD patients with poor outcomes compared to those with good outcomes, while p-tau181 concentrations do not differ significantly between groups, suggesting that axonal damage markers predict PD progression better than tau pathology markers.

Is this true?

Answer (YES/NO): YES